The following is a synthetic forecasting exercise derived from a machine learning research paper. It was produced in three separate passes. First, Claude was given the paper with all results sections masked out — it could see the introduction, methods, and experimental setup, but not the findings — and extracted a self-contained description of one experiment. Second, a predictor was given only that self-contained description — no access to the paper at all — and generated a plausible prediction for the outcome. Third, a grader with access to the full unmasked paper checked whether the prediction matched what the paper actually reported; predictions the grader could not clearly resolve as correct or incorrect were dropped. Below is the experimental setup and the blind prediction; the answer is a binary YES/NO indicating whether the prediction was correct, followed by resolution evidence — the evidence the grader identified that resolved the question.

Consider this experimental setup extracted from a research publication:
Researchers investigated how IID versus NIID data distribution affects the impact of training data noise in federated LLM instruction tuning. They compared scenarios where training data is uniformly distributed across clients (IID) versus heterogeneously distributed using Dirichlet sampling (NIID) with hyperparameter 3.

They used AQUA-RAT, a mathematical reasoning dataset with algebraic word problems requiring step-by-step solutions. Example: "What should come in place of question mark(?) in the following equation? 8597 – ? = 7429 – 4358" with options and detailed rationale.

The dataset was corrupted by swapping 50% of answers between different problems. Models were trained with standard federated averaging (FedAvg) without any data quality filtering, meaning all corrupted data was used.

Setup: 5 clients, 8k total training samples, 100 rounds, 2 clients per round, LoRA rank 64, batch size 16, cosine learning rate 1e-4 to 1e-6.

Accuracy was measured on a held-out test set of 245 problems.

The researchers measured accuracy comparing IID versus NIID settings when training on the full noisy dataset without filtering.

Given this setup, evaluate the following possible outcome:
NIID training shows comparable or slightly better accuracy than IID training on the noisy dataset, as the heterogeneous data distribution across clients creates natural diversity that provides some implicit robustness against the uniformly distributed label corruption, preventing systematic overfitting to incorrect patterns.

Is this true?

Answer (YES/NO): YES